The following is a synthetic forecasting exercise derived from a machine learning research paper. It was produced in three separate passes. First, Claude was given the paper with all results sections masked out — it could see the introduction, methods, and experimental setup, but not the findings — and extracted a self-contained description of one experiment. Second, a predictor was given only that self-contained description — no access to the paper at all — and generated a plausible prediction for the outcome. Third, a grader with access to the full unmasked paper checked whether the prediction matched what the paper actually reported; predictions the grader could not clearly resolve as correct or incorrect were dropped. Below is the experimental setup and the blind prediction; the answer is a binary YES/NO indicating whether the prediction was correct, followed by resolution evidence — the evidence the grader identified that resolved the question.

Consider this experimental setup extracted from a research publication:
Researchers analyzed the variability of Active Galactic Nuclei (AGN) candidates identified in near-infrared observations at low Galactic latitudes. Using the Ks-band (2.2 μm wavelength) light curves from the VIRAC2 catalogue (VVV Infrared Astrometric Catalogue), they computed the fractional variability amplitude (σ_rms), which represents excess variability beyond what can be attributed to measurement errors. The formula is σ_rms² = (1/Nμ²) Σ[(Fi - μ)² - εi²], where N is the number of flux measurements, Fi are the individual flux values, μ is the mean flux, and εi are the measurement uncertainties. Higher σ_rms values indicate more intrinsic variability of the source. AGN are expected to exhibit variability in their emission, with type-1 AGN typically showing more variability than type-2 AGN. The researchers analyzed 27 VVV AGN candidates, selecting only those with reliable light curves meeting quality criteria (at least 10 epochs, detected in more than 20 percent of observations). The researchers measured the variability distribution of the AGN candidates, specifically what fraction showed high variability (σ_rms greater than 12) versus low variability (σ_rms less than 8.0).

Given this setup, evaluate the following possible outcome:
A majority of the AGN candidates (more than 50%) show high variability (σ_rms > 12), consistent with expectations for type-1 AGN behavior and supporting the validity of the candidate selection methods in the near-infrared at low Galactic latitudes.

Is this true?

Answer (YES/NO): YES